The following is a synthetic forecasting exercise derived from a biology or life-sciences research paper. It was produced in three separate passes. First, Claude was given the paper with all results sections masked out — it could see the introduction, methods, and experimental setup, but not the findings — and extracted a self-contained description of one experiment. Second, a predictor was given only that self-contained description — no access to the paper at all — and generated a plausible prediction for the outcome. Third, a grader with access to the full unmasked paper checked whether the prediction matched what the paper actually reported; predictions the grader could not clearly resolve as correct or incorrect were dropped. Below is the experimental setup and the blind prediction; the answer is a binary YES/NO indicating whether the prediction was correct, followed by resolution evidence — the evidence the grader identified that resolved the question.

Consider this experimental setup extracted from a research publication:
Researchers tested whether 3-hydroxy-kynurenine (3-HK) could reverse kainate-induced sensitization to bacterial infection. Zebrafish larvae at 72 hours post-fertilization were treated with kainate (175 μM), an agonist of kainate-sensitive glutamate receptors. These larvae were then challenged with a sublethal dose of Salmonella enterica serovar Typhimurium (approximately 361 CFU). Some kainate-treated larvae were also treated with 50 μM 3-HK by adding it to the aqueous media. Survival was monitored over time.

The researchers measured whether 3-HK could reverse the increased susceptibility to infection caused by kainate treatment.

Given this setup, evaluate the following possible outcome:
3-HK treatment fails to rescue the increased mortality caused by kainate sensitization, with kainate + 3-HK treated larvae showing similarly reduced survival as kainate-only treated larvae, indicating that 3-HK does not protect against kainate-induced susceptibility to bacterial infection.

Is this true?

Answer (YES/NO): NO